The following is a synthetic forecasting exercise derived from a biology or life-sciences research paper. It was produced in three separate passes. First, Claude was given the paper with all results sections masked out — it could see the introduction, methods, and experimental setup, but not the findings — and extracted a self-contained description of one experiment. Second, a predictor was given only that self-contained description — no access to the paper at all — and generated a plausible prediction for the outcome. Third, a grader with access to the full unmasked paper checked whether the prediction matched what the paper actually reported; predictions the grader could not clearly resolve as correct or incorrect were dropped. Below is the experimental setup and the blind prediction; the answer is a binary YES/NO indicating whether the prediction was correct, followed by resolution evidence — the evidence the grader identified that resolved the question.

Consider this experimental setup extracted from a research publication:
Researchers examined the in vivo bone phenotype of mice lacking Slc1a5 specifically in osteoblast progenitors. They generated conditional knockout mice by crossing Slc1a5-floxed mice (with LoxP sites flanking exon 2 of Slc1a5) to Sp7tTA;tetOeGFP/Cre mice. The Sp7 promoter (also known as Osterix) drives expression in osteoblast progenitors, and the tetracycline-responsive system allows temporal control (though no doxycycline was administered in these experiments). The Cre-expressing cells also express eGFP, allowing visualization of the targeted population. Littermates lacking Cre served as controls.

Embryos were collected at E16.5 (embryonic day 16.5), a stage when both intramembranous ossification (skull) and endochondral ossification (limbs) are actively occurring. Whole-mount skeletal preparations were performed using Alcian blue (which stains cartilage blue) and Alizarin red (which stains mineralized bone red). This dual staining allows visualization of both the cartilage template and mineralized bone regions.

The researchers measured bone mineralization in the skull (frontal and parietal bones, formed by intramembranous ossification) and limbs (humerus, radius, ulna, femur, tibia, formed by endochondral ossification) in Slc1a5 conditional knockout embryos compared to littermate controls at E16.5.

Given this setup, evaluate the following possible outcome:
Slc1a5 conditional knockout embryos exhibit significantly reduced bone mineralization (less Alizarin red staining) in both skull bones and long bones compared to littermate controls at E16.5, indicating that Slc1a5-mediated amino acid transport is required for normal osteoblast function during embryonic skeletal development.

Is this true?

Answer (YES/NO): NO